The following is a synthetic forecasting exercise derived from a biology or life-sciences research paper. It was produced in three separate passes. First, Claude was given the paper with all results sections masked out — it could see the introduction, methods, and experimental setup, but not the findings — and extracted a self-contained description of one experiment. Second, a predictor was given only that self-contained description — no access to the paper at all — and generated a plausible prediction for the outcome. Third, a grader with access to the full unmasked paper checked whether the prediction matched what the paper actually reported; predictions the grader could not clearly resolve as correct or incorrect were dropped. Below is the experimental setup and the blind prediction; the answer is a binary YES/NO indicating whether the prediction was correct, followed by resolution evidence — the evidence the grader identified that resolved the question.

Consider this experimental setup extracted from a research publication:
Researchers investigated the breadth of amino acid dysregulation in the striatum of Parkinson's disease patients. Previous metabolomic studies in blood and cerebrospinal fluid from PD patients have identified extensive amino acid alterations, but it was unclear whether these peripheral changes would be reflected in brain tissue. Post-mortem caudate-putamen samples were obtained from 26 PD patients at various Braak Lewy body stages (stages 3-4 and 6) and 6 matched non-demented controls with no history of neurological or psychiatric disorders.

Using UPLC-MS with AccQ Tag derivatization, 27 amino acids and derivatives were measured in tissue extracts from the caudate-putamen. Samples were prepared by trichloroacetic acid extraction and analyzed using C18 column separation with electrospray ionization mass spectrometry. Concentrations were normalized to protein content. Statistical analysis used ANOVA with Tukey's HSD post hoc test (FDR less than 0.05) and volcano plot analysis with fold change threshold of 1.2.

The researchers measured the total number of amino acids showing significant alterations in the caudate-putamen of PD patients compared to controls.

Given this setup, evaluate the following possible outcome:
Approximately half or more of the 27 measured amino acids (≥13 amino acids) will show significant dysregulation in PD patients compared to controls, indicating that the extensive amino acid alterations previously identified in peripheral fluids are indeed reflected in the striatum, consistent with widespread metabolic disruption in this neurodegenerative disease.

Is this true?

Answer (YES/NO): NO